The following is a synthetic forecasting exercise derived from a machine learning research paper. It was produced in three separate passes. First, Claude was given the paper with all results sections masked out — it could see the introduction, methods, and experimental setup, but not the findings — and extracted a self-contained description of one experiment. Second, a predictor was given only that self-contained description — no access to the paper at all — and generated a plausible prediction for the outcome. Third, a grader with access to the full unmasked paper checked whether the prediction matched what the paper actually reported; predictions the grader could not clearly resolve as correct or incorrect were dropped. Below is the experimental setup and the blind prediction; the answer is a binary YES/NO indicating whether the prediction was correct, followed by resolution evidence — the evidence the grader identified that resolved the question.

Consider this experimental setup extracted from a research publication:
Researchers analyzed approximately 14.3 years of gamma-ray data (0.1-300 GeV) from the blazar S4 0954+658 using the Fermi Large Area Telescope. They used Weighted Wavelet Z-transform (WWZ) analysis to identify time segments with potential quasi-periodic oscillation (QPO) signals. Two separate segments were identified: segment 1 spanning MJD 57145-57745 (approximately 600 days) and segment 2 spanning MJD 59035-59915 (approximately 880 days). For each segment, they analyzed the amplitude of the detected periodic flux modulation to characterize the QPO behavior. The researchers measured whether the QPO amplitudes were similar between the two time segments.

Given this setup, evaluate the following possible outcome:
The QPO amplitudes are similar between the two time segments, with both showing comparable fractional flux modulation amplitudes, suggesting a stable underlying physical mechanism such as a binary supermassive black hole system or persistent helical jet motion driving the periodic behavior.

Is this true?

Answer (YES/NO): NO